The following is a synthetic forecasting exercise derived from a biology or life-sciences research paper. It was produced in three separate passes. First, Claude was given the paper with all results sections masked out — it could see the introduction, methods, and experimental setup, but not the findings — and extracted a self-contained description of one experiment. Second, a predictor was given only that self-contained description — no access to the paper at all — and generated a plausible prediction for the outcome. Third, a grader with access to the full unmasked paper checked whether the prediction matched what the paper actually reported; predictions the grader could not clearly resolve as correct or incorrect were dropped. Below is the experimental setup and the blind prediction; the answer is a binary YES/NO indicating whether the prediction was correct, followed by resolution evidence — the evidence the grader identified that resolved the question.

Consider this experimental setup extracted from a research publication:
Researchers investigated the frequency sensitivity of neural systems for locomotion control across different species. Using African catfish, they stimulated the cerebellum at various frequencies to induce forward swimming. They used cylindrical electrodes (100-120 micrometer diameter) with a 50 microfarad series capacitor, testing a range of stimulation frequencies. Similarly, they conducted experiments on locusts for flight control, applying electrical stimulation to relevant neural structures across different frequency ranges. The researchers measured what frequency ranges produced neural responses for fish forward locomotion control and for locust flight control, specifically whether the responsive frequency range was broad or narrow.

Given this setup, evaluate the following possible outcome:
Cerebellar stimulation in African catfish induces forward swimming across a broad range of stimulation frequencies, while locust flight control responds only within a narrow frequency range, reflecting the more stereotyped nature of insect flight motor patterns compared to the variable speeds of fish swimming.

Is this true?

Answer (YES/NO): NO